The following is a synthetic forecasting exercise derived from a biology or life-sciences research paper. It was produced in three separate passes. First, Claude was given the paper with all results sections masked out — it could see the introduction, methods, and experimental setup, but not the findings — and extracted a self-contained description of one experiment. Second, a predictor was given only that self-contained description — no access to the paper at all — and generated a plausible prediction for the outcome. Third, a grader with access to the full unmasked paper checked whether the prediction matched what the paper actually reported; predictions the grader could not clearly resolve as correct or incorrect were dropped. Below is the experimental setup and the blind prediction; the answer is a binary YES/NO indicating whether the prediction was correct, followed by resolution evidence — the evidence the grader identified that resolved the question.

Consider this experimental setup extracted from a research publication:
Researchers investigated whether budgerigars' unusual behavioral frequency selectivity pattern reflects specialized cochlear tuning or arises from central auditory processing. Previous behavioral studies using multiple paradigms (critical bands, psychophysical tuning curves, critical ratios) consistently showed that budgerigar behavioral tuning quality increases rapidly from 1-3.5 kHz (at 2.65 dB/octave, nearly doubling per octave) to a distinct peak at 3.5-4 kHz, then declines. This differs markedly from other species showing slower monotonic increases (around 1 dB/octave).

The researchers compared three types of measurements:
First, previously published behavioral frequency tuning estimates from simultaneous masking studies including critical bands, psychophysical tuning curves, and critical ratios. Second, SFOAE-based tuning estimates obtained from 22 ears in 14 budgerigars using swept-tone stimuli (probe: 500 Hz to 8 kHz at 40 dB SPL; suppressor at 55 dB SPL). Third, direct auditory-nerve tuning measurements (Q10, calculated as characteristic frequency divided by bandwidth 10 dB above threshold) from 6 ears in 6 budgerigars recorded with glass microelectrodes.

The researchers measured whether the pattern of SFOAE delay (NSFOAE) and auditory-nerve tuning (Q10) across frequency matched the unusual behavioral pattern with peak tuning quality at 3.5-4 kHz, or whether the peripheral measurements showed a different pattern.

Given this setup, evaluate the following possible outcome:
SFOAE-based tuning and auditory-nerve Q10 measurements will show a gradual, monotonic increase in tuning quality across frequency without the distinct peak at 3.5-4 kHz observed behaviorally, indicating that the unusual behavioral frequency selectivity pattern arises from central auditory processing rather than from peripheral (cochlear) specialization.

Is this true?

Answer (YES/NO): YES